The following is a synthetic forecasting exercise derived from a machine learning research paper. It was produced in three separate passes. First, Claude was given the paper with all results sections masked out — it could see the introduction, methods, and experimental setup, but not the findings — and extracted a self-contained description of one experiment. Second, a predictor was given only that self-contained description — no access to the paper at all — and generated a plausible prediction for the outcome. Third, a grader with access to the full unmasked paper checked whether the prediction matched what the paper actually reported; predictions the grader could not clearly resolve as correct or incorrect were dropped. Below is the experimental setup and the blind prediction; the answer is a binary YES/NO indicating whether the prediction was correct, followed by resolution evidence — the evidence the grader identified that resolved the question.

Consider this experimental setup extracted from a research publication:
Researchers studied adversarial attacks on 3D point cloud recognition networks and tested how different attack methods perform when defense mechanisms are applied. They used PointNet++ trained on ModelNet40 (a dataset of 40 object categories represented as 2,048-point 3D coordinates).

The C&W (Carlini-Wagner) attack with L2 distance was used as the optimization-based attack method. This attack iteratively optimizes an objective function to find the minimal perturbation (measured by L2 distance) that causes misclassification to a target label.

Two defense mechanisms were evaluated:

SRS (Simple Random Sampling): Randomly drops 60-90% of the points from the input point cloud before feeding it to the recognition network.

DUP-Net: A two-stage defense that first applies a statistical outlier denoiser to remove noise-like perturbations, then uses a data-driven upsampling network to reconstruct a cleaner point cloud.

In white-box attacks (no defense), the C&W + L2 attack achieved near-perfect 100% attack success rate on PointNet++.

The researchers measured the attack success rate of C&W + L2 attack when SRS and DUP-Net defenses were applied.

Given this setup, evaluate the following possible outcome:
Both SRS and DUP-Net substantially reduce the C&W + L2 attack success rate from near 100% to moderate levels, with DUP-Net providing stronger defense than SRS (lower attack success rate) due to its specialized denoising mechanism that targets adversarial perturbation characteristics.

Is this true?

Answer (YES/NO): NO